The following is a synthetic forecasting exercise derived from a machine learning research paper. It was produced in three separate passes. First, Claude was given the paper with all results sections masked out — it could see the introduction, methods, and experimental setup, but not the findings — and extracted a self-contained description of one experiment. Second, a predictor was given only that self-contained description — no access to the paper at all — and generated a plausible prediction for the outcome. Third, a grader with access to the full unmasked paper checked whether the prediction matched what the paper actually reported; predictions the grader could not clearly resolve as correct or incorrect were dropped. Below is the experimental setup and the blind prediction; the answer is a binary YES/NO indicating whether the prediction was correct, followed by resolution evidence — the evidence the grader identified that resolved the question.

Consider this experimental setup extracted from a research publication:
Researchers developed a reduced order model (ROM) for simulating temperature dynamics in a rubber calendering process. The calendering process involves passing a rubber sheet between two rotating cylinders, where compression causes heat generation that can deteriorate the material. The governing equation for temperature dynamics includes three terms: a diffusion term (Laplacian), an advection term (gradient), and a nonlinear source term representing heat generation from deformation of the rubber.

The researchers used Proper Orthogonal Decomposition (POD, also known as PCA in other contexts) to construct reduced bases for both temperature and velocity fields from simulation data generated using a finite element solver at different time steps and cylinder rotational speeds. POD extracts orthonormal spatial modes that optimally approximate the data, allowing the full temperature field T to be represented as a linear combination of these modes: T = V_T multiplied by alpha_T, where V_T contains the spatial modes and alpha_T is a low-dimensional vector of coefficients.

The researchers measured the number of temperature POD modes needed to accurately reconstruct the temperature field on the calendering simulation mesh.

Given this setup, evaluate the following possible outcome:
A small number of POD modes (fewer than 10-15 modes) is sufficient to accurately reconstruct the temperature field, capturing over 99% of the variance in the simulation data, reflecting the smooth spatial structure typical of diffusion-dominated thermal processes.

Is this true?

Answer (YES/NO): NO